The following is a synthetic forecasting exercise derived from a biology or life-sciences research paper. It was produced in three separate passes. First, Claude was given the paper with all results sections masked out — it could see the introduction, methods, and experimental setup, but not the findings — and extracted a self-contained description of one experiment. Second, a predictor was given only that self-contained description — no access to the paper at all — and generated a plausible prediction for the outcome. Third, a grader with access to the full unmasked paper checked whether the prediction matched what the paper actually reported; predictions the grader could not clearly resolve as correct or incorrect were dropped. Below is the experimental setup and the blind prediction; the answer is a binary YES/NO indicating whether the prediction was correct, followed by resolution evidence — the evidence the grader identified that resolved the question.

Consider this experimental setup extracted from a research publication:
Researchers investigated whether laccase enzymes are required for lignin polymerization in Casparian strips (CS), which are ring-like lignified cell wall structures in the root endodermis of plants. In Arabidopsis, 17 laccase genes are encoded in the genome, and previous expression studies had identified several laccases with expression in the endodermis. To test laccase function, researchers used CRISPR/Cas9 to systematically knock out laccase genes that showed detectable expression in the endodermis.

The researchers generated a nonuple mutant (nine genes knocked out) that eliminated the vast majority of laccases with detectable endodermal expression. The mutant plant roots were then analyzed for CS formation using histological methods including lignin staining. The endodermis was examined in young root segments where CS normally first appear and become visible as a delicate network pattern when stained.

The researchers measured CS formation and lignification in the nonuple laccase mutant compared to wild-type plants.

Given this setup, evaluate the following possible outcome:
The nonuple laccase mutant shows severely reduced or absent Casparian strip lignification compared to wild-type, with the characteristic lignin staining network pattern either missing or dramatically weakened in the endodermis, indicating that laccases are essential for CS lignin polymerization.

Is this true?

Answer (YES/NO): NO